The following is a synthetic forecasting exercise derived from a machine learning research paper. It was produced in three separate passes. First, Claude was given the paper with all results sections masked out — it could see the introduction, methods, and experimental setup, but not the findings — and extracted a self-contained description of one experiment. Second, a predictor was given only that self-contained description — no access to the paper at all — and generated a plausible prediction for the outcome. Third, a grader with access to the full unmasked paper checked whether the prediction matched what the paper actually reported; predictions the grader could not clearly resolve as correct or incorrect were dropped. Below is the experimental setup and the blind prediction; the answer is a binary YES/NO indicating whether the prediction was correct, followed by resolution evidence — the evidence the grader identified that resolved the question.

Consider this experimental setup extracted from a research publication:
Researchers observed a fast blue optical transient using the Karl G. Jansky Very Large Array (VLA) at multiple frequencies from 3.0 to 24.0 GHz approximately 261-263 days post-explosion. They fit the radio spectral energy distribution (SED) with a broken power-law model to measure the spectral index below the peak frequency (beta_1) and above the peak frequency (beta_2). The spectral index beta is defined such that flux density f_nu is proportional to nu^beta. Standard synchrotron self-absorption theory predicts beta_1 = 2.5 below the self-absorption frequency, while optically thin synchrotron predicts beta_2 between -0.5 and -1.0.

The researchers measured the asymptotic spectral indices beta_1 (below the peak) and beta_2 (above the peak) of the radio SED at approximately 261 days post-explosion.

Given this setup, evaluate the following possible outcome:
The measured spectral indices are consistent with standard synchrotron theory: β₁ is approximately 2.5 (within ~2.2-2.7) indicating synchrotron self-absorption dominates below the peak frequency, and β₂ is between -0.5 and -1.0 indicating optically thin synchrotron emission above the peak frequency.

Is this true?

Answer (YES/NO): NO